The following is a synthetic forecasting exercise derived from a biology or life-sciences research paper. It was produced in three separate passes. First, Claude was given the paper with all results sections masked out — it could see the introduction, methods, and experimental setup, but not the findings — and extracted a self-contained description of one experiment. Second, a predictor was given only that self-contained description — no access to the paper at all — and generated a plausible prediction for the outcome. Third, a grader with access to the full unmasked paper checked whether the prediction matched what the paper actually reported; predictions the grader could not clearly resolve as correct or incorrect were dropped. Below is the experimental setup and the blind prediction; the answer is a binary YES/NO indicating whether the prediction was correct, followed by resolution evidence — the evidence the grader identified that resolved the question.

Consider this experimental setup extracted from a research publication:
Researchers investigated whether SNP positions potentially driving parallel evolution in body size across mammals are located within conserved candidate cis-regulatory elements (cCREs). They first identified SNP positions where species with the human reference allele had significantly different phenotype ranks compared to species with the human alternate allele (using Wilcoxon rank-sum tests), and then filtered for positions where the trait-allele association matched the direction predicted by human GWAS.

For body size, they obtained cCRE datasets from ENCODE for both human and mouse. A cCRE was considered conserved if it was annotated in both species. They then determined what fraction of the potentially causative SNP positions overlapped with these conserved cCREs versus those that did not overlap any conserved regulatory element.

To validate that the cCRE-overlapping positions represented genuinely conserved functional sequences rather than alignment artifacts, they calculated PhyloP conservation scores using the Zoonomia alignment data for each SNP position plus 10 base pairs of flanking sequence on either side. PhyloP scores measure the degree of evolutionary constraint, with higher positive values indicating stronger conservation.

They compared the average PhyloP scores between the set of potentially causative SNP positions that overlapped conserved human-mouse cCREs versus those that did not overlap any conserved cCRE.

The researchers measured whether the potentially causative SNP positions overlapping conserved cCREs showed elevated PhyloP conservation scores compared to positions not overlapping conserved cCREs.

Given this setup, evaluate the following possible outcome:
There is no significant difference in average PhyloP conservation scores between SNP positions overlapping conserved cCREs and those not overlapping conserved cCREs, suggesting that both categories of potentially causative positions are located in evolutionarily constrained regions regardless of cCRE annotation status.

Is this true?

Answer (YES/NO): NO